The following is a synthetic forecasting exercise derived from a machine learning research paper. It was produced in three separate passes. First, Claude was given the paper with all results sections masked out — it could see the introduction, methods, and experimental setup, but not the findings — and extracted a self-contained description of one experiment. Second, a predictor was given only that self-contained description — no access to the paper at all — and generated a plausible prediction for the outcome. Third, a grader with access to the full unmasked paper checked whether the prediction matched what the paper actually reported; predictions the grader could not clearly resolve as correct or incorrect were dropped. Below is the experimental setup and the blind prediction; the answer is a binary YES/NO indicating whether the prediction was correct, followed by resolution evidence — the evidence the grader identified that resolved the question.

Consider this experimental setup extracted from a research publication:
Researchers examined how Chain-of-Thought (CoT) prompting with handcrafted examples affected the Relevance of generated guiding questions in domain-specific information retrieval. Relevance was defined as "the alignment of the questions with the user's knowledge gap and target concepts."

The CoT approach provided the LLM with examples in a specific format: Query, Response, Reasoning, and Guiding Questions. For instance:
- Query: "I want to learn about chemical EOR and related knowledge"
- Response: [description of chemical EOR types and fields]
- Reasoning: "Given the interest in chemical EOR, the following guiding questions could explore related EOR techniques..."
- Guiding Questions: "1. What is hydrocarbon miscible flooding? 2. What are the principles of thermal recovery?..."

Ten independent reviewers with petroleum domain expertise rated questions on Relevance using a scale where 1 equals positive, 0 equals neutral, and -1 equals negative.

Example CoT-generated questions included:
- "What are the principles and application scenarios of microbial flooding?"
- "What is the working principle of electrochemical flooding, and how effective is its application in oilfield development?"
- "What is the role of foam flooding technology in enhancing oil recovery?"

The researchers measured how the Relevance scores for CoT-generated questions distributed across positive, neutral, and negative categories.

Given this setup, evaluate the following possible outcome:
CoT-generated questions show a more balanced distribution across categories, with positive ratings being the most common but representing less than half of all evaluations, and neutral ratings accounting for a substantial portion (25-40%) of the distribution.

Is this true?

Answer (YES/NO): NO